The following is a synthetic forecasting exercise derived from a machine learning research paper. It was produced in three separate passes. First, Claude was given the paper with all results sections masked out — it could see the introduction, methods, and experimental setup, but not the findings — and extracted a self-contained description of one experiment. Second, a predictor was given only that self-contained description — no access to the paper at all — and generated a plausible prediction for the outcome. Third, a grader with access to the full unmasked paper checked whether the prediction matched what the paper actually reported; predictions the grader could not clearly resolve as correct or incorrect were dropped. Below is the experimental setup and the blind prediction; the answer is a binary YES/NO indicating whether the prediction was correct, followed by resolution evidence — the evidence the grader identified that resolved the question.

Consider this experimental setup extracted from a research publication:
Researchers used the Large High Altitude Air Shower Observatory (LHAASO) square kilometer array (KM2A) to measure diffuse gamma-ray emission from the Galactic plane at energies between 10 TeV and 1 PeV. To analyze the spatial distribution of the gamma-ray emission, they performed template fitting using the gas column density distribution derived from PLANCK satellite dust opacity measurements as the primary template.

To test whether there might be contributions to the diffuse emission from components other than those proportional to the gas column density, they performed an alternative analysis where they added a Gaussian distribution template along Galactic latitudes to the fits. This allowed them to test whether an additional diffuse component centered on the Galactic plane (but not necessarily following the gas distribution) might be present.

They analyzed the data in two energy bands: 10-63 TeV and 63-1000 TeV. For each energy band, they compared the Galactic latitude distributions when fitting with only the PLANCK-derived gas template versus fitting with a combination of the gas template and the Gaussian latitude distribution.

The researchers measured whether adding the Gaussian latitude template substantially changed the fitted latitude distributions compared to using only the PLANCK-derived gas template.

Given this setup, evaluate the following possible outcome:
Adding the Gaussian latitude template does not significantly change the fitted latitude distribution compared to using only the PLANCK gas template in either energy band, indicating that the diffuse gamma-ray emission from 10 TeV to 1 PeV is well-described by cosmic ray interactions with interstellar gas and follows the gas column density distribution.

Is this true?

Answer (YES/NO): NO